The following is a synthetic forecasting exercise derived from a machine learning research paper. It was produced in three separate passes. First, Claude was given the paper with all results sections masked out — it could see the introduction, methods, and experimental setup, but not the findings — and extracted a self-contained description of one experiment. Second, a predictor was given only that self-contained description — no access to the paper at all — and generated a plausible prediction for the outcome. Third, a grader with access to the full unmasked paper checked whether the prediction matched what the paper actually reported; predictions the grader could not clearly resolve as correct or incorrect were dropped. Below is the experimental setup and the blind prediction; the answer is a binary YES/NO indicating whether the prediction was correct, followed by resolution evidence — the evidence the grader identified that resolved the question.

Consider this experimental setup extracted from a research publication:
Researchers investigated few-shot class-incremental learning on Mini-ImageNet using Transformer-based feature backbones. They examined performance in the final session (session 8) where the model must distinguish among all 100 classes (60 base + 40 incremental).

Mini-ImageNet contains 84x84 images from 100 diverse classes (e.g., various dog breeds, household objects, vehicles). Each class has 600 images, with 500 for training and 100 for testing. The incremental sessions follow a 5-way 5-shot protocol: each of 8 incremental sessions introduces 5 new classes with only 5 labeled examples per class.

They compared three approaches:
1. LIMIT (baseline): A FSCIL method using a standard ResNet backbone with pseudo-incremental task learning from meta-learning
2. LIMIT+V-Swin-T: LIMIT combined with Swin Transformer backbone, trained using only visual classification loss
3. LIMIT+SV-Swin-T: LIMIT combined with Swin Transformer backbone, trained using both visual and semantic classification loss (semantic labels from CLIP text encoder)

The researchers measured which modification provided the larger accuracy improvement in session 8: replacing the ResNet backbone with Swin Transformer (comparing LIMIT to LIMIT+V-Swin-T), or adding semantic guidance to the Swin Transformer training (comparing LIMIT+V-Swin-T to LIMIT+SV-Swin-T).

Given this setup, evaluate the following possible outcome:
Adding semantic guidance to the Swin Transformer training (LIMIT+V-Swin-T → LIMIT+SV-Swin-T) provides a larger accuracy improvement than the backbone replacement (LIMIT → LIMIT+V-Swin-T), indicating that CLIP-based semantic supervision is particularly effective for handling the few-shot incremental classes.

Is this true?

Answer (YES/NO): NO